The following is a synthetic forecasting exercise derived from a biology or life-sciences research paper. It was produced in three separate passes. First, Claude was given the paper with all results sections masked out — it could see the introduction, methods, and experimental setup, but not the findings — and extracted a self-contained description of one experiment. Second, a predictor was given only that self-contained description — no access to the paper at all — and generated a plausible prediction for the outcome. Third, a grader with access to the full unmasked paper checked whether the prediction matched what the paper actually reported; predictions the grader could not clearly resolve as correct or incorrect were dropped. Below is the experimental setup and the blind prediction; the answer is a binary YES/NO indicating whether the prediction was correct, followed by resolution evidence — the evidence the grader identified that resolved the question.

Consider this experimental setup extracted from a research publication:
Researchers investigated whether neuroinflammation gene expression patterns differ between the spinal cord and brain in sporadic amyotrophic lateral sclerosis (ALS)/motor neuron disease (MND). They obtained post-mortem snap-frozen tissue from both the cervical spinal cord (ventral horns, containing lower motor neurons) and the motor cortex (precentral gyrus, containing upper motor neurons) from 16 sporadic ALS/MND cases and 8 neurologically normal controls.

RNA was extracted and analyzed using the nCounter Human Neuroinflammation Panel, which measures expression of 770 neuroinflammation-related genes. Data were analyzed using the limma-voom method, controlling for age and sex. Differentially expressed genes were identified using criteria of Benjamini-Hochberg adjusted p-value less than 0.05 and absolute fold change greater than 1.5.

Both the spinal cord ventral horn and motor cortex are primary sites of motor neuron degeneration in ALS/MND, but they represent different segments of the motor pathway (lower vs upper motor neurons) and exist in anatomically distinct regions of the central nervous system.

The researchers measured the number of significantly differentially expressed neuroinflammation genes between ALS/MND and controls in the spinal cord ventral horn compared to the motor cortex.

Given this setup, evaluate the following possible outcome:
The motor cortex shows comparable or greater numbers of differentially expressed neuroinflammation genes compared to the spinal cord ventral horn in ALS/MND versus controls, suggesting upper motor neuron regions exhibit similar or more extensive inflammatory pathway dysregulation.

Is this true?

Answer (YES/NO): NO